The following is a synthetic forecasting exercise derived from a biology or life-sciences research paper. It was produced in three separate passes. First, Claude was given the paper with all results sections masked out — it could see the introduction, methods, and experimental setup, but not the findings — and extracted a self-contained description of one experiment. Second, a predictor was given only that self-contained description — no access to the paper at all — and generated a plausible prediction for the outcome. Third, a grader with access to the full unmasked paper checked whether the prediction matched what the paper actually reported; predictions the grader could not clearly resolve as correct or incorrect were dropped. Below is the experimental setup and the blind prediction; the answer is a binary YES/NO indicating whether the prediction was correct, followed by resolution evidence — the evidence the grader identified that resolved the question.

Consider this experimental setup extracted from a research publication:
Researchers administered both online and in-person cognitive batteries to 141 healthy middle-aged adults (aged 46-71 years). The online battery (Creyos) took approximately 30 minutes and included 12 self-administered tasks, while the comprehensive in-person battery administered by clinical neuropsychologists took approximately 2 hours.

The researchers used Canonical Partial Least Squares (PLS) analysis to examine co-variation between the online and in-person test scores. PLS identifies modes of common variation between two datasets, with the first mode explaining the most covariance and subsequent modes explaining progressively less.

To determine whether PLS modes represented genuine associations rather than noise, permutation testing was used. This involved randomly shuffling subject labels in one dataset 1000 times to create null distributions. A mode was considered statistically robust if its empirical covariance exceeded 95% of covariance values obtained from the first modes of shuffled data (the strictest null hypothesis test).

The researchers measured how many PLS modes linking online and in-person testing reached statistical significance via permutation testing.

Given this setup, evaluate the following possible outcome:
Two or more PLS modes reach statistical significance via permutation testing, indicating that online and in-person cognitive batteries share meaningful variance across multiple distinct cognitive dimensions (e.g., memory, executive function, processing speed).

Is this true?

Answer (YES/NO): NO